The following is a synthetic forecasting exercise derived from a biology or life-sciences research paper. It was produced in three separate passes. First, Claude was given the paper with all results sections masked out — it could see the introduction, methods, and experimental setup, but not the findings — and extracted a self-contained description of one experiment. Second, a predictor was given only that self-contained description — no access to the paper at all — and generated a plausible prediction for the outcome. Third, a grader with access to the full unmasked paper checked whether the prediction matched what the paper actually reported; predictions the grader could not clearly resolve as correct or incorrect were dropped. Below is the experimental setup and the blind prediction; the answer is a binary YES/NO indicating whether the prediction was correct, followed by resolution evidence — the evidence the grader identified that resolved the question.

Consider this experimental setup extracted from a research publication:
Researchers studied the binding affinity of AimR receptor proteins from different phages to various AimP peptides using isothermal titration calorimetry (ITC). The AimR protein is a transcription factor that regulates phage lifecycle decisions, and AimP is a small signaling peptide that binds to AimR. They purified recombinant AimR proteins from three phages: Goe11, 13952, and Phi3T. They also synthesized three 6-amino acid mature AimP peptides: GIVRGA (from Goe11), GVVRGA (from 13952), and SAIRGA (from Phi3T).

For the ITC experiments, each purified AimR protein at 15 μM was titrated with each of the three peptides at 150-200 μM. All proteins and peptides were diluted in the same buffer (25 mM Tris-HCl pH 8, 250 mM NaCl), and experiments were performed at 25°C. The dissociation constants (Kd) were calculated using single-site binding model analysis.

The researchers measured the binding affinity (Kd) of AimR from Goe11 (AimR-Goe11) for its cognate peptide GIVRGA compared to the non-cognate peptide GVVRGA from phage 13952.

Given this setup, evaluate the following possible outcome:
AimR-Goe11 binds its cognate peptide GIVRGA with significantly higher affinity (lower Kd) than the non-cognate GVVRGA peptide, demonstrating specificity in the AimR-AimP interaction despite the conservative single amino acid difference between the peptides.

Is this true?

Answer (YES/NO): NO